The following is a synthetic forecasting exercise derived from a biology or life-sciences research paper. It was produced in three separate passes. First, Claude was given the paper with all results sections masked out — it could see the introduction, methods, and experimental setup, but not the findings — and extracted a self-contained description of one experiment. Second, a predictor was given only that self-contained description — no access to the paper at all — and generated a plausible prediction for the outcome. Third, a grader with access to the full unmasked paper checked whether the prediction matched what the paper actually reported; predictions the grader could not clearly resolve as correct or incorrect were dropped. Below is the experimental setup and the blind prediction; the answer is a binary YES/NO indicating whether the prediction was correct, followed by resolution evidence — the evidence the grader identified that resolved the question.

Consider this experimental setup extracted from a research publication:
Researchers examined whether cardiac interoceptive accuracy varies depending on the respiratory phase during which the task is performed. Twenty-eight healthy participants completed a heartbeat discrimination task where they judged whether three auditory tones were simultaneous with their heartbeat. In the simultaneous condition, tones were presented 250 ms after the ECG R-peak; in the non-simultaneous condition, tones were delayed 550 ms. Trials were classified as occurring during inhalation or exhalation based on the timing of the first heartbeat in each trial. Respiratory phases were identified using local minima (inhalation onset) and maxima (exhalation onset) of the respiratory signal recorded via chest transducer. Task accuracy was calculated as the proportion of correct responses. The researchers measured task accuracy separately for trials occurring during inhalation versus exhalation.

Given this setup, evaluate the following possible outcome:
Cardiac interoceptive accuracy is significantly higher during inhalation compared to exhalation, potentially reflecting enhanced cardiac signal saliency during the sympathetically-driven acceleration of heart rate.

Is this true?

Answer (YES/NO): NO